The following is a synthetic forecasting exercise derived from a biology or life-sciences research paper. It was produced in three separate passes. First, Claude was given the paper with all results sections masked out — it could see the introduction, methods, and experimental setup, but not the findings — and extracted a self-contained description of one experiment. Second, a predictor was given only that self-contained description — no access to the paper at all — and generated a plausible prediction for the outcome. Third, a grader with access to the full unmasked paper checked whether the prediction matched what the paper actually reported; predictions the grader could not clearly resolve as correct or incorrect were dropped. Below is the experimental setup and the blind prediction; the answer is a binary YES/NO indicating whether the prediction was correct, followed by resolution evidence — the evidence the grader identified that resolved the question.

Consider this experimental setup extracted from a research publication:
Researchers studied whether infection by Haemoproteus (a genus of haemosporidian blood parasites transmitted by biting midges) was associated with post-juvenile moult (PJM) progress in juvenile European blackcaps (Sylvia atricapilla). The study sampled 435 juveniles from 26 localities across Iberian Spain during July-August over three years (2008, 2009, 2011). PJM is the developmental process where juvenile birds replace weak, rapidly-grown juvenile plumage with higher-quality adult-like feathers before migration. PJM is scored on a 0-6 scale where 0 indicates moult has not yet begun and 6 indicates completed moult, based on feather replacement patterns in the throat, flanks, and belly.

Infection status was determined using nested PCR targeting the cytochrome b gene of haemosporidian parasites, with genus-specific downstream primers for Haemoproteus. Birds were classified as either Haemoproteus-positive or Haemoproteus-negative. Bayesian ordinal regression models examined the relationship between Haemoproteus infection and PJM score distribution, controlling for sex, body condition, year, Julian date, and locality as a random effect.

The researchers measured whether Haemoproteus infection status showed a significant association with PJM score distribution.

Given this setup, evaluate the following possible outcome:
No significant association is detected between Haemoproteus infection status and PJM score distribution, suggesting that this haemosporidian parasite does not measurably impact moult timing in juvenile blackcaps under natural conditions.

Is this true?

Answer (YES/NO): NO